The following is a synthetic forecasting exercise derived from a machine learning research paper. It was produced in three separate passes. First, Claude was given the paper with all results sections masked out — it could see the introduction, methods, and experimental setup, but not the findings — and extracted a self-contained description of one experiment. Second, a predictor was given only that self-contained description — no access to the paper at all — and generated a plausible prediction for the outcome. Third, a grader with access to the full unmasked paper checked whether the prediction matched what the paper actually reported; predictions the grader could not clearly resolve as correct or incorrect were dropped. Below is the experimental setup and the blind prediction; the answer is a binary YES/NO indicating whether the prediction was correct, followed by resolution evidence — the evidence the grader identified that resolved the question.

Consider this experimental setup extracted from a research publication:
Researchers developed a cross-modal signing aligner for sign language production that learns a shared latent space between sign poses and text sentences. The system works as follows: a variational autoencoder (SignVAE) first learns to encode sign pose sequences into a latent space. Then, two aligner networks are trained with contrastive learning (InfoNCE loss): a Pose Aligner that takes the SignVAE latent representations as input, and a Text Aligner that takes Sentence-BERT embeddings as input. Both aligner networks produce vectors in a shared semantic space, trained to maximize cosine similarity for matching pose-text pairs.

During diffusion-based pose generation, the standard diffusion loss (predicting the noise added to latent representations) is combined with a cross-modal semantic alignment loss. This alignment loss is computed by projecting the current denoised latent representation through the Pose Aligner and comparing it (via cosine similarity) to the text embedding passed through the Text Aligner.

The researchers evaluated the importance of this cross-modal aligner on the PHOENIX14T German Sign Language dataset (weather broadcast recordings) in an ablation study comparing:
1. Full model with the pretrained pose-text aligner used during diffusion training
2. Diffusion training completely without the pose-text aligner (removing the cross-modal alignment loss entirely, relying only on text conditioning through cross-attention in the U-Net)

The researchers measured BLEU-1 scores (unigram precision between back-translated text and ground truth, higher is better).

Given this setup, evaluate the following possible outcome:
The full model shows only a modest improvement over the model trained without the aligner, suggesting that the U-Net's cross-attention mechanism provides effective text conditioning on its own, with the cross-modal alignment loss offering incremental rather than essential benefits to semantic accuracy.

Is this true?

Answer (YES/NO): NO